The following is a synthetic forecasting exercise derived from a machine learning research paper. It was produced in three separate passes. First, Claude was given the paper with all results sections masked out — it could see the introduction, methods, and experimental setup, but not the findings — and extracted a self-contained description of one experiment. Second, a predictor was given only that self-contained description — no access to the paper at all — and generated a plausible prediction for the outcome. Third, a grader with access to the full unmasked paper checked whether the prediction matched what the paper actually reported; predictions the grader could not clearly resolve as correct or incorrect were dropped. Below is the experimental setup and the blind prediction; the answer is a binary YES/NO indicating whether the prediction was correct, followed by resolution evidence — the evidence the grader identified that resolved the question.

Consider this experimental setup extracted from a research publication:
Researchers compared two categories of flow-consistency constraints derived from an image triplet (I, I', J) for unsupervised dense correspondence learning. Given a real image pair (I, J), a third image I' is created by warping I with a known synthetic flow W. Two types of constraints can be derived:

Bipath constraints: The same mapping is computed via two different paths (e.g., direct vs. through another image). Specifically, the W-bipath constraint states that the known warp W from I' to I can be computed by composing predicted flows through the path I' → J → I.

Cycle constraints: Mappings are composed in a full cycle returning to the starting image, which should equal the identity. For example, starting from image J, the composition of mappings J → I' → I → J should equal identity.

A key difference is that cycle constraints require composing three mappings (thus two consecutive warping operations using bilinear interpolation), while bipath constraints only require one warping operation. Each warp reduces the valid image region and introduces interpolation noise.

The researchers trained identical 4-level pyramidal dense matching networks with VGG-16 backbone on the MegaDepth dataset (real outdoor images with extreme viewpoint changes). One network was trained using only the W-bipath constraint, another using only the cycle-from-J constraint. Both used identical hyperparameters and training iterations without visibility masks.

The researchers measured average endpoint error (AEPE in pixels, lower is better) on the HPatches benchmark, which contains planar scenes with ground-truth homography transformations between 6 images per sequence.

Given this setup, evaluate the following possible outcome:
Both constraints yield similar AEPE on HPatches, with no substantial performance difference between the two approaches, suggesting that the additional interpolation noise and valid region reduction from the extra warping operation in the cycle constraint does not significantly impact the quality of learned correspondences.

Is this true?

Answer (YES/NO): NO